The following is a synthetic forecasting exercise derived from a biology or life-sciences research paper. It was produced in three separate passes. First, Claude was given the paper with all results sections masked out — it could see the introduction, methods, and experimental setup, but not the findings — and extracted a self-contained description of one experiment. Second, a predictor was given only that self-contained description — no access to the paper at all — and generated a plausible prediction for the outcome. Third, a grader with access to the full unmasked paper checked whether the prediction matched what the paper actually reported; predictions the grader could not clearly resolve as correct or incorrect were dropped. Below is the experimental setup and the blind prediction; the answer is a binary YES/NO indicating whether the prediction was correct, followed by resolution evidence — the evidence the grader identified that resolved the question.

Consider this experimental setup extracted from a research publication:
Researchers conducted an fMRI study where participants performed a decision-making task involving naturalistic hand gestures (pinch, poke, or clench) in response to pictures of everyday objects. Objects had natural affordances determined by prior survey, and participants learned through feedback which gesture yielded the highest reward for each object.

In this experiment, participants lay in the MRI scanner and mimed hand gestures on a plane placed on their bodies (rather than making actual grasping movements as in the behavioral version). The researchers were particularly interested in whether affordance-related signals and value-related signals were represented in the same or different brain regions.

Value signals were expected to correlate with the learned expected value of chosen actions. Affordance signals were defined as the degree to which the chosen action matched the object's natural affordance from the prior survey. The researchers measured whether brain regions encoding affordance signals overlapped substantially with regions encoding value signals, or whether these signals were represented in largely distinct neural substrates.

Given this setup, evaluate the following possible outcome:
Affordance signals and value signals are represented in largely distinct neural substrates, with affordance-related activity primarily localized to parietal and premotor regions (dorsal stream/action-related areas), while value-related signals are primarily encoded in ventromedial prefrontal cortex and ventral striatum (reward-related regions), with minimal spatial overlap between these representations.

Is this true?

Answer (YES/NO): NO